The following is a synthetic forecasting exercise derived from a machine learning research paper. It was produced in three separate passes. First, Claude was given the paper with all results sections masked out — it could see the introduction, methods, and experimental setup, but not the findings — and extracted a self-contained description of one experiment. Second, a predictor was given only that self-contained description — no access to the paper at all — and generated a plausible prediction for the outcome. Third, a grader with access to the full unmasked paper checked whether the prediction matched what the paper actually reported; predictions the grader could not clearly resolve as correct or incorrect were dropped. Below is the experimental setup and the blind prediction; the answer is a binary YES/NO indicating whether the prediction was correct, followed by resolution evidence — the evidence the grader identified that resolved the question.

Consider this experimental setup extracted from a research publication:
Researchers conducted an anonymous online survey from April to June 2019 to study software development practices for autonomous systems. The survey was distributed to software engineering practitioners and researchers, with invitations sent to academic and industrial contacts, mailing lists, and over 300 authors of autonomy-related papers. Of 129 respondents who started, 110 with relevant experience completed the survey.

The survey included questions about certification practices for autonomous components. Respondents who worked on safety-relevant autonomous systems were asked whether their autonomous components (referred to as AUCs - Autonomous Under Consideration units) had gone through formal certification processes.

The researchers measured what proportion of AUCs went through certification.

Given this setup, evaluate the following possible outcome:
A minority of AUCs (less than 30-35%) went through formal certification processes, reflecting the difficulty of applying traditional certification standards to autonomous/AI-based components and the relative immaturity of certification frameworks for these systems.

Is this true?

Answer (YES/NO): YES